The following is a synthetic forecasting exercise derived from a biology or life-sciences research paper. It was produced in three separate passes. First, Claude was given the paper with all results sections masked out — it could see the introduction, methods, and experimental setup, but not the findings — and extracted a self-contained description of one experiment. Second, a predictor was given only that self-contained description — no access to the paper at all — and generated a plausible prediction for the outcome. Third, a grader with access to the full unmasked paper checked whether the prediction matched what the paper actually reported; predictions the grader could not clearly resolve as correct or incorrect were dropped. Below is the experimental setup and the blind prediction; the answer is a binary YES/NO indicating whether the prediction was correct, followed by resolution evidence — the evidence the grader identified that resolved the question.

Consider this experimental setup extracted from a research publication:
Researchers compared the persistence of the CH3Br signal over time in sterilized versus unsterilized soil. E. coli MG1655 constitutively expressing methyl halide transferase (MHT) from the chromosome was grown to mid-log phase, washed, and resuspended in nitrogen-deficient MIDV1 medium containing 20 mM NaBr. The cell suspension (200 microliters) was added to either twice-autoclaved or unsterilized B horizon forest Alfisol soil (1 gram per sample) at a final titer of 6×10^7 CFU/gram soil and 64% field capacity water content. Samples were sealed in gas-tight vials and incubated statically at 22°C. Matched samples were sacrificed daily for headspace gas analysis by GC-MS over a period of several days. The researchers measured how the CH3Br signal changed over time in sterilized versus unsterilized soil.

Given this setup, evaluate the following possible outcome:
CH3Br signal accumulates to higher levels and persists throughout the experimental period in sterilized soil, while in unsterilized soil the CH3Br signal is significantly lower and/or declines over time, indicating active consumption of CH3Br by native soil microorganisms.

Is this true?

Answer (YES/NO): YES